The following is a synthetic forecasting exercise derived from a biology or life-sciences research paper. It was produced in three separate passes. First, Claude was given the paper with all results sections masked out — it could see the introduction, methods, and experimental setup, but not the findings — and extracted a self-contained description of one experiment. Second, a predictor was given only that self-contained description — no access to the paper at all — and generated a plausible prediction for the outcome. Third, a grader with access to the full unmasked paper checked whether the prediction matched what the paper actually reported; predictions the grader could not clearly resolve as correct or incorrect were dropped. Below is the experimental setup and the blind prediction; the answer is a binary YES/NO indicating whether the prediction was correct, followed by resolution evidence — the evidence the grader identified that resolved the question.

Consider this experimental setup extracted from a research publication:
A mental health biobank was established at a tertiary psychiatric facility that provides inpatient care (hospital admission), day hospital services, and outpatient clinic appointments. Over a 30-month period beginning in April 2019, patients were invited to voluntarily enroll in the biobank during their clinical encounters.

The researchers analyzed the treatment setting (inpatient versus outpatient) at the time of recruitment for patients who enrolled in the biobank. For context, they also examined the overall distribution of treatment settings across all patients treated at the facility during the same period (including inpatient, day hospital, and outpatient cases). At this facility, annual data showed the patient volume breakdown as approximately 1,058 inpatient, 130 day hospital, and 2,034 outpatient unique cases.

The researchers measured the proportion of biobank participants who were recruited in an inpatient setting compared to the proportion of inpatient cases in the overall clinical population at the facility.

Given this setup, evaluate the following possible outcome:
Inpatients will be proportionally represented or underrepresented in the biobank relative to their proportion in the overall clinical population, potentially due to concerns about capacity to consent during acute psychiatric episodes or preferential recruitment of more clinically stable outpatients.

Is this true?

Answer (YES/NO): NO